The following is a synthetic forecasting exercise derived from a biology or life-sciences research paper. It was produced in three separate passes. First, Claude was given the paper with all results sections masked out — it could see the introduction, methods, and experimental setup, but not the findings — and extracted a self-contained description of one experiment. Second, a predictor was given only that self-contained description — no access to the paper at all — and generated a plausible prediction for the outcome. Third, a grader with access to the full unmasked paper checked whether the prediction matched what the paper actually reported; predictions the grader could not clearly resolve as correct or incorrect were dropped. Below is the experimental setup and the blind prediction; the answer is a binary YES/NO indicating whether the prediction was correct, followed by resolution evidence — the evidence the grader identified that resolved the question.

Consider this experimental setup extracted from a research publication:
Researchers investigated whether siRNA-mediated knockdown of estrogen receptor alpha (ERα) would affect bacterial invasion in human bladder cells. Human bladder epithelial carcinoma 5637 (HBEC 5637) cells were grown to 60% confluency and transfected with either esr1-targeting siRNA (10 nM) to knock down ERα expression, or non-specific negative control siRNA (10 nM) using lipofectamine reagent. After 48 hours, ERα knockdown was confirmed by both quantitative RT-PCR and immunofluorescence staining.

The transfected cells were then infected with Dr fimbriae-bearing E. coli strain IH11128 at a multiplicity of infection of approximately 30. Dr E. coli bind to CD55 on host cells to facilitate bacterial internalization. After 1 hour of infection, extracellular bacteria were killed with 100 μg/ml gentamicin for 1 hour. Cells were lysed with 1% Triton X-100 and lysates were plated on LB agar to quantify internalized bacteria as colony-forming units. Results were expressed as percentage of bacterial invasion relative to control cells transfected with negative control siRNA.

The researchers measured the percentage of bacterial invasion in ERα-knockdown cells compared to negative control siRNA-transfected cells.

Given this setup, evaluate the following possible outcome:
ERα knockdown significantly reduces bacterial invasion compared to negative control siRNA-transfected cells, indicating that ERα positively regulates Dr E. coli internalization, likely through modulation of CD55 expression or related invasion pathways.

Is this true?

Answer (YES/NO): NO